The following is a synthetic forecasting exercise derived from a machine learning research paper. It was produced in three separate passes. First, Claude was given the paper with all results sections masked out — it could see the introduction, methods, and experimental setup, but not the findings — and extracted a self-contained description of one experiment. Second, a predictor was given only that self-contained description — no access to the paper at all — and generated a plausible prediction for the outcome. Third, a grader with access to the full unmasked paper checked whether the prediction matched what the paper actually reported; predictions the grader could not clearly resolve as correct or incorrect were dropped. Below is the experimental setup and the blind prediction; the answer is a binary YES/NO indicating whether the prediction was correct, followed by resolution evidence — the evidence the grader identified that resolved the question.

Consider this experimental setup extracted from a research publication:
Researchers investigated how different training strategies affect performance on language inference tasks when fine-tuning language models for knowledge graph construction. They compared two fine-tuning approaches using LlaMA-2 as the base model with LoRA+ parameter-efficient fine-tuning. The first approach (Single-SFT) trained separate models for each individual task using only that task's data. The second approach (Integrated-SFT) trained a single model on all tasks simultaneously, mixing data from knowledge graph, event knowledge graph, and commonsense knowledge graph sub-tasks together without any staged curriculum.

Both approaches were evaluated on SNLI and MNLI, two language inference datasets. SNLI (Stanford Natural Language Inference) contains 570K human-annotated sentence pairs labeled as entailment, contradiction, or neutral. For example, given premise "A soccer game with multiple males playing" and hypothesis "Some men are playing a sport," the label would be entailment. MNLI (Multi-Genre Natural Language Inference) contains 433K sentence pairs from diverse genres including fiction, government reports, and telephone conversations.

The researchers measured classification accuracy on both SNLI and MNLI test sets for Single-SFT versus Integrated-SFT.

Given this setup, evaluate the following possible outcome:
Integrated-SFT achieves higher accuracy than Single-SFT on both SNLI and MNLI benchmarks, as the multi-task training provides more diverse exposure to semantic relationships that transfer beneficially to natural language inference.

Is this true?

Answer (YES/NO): NO